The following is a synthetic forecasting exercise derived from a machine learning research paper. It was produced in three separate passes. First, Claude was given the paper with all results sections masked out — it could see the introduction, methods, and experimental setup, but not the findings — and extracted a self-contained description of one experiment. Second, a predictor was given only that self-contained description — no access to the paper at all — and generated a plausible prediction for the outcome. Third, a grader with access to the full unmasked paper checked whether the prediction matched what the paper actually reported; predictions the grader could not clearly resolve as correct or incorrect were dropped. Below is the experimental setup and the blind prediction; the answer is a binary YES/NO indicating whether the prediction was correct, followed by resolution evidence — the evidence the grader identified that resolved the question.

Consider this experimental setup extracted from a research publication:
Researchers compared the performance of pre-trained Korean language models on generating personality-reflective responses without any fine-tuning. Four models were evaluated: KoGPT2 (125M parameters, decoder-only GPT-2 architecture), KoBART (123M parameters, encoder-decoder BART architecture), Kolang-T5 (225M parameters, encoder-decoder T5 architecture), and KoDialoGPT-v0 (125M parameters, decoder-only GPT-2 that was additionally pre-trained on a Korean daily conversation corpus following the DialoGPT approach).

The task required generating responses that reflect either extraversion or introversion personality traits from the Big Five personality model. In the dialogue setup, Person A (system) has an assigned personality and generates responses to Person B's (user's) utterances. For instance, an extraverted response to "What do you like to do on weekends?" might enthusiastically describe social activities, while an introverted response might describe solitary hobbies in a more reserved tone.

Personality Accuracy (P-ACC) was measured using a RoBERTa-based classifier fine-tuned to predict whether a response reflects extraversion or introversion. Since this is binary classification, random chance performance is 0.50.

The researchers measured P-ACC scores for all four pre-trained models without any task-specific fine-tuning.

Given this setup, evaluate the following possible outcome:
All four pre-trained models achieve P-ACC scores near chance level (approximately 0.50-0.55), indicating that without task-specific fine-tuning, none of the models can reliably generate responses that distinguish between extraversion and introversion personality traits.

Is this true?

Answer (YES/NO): YES